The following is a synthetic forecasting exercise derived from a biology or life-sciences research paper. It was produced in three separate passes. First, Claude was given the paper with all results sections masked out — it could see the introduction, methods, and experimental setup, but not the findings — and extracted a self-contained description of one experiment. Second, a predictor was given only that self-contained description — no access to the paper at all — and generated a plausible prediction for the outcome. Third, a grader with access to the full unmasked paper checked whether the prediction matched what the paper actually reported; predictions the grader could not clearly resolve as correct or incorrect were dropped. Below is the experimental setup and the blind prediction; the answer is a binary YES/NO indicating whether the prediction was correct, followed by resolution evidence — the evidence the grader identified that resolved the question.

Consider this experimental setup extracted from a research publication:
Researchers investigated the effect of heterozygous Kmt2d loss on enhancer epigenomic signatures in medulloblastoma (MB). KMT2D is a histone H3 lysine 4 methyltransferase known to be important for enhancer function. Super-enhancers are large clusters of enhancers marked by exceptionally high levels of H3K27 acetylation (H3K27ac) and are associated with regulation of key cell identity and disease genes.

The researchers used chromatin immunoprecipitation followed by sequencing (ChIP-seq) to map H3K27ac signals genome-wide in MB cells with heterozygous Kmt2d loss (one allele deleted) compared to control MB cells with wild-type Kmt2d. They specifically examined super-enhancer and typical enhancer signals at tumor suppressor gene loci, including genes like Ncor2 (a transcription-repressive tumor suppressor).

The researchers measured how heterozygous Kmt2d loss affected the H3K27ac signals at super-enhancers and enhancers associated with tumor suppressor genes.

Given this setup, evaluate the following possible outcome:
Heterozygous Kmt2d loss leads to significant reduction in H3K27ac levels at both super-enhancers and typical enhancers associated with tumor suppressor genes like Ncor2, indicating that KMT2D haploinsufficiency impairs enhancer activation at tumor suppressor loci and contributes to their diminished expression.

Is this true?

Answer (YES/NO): YES